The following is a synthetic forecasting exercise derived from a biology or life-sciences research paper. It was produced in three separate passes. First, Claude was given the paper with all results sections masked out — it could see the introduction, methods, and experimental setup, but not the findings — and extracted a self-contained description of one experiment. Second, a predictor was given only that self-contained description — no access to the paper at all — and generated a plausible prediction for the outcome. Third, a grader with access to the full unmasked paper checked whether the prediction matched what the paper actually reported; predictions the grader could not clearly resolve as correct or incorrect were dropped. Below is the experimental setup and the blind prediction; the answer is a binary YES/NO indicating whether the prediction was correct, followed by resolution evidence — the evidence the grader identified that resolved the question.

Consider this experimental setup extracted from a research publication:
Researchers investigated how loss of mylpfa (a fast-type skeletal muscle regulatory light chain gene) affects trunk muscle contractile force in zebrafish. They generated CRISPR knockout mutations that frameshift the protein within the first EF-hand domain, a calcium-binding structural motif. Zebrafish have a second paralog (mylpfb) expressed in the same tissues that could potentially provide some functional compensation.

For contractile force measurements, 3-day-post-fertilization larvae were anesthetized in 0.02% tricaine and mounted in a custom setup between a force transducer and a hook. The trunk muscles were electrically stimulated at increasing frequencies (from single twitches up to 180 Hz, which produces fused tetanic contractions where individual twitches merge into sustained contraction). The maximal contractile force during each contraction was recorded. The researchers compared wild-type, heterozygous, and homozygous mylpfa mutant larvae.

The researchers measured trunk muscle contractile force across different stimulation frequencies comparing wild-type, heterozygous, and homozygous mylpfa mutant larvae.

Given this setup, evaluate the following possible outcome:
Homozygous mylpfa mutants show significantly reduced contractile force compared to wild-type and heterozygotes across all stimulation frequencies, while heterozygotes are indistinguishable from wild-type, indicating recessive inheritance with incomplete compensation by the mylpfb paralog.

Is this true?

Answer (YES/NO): YES